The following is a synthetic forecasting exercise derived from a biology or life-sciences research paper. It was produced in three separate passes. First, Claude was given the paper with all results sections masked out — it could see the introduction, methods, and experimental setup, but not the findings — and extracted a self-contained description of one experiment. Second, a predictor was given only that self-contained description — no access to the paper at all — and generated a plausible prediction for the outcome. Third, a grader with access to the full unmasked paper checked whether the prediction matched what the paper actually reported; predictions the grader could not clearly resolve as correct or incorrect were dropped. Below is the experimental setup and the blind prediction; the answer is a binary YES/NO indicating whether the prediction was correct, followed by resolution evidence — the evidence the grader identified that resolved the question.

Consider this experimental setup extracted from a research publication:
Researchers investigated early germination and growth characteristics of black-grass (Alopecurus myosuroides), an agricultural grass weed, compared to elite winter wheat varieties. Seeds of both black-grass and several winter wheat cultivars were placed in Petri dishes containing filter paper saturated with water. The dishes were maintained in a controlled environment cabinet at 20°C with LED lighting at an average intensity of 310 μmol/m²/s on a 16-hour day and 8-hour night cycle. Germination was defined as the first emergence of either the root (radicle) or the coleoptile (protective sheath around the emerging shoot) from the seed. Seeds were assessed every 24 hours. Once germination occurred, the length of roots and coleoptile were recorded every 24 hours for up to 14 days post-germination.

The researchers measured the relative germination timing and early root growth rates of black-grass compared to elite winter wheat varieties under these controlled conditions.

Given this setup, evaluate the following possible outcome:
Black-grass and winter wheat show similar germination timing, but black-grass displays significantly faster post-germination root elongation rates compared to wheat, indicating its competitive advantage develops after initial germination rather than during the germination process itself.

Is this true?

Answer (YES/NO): NO